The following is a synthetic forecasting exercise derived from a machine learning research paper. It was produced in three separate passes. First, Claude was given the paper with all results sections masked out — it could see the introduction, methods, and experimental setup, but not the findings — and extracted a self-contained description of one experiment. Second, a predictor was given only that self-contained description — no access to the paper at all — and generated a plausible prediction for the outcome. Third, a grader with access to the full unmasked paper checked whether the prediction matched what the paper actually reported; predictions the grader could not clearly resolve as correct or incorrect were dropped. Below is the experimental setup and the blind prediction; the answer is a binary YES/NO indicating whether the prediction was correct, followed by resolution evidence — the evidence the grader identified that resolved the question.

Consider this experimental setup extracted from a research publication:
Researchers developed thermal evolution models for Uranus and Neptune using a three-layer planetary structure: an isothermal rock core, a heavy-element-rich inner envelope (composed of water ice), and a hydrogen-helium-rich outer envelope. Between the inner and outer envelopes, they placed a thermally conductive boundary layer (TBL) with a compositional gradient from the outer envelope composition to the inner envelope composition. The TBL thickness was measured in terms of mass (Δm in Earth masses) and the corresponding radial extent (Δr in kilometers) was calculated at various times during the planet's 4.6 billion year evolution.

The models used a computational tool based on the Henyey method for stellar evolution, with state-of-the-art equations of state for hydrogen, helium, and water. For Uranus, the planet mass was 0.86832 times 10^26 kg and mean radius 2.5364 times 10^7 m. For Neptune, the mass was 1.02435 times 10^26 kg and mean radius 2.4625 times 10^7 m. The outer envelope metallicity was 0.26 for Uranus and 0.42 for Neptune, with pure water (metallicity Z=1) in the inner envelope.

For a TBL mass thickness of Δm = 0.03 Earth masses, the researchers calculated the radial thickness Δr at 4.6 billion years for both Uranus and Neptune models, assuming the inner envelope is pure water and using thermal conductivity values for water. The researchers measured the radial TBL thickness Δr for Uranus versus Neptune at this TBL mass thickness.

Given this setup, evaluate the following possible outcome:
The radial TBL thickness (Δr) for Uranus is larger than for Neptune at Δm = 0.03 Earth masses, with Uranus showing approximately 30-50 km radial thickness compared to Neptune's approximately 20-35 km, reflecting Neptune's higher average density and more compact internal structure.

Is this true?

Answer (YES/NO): NO